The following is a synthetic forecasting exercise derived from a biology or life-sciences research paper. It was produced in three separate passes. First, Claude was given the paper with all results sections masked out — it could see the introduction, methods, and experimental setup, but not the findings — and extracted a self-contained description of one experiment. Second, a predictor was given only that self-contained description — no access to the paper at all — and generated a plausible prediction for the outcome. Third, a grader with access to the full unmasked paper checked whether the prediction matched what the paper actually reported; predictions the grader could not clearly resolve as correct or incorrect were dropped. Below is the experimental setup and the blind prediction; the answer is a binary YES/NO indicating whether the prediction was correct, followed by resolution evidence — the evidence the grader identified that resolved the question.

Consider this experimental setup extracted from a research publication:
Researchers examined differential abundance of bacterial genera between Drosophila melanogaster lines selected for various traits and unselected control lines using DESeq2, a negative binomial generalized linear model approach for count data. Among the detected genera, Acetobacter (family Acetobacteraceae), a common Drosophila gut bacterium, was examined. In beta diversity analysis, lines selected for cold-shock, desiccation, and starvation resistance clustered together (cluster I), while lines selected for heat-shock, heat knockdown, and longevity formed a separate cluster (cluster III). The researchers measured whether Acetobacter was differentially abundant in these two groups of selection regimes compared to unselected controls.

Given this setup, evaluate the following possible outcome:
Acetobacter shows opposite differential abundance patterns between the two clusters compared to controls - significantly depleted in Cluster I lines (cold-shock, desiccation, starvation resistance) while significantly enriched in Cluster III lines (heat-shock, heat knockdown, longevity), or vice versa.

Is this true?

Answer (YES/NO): NO